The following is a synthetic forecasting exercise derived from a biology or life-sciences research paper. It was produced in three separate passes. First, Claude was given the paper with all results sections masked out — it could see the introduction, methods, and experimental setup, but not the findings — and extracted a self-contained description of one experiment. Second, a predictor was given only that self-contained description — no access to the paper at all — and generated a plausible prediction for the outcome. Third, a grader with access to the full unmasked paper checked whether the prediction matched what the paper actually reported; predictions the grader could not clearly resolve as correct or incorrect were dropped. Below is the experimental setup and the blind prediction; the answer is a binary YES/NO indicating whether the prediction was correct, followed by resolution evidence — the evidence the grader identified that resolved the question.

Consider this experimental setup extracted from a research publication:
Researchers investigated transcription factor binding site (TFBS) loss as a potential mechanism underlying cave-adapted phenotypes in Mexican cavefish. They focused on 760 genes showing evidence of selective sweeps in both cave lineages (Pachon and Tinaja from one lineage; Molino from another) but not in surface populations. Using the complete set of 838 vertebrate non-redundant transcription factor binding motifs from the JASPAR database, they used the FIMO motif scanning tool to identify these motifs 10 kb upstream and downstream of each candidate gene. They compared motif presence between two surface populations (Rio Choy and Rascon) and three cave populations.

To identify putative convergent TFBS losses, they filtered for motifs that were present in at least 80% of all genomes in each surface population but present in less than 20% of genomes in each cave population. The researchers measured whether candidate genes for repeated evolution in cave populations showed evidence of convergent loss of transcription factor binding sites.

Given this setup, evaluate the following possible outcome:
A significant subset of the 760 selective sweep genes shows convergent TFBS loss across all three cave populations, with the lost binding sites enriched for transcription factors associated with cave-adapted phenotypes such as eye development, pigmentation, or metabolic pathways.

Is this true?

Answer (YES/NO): NO